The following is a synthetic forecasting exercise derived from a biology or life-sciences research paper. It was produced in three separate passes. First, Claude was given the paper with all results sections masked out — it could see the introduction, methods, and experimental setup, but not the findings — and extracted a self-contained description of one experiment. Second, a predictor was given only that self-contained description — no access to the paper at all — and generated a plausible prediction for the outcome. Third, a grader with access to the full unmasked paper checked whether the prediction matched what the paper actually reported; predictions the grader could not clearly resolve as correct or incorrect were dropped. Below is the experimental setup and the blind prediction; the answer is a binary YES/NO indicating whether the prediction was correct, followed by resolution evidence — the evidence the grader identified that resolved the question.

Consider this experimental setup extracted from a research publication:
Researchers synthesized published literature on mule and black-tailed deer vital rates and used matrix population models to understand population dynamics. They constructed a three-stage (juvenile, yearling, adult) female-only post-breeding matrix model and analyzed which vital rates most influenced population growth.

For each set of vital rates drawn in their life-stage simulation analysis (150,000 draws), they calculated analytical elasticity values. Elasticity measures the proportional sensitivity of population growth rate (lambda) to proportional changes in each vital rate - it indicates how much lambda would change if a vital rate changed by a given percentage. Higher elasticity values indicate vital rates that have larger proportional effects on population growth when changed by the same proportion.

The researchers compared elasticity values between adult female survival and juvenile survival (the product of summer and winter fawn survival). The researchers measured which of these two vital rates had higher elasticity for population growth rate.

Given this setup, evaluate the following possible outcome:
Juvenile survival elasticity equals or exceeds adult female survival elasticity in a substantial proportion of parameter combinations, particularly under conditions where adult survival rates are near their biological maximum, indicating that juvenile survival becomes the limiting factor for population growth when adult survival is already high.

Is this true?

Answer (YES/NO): NO